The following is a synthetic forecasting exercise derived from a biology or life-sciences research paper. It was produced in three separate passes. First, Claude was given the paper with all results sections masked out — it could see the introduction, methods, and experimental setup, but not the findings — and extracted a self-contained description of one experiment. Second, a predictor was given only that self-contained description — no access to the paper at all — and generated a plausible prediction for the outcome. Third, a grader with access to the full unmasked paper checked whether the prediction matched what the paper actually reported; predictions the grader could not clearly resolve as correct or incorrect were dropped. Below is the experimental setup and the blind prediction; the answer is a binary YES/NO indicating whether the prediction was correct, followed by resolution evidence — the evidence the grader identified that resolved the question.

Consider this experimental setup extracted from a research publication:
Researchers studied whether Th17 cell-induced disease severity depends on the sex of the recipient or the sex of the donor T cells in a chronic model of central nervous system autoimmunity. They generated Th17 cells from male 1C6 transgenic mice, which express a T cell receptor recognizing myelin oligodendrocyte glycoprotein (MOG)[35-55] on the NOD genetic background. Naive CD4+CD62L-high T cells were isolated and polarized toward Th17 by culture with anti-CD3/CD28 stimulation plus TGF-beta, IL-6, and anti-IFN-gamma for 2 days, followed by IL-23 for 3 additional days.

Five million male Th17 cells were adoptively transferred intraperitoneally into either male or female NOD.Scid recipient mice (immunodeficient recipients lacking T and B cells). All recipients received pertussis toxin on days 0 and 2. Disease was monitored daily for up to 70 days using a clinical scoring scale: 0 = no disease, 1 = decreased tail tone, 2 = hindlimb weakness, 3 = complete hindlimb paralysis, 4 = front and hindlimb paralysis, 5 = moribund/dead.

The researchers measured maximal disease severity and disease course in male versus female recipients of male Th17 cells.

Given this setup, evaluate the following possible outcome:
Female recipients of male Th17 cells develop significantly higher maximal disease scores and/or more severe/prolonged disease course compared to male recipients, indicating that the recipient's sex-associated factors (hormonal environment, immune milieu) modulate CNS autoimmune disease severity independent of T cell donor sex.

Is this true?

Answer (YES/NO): NO